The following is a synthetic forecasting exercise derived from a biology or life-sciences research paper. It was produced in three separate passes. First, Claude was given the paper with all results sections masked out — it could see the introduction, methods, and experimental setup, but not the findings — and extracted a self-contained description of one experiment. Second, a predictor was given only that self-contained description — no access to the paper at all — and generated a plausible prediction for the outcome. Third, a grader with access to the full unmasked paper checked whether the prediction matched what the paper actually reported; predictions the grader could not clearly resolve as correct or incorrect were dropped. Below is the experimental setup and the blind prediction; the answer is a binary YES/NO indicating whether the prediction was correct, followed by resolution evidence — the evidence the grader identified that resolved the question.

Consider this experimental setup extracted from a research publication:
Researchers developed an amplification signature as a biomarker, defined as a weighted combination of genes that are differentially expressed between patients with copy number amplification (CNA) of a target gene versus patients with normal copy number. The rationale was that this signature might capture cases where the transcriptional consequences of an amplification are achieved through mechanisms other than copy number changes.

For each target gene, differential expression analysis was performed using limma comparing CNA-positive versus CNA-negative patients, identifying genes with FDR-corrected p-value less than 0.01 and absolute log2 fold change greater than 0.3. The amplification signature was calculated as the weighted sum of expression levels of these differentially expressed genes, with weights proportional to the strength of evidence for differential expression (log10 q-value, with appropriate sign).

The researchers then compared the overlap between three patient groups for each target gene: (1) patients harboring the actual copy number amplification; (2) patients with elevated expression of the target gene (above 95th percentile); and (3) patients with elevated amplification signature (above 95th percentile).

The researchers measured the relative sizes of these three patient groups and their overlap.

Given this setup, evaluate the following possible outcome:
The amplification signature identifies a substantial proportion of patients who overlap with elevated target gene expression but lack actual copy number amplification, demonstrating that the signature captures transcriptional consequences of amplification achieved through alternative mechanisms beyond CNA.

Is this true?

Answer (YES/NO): NO